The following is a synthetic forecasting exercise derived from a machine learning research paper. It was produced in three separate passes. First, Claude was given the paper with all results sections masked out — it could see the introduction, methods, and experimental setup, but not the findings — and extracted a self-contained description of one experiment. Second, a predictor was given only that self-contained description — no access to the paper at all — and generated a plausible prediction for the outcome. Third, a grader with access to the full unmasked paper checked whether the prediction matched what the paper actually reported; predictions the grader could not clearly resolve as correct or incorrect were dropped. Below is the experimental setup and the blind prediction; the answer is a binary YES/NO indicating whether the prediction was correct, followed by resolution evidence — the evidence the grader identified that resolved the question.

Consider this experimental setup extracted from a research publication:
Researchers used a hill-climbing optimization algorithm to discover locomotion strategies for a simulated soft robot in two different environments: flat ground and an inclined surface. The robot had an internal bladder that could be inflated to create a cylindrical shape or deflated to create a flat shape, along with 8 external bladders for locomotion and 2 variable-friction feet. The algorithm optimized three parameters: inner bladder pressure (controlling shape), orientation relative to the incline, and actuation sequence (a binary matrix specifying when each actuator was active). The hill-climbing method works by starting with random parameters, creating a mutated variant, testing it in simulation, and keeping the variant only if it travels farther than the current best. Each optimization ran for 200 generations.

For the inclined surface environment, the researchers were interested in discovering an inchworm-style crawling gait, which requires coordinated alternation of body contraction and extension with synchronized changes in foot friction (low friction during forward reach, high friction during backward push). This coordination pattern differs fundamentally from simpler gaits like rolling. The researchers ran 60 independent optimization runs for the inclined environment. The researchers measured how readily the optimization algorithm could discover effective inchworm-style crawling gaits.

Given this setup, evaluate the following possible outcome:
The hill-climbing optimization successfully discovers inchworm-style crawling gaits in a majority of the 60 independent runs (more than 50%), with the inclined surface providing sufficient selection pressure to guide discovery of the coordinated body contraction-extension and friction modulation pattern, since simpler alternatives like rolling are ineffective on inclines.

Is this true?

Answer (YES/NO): NO